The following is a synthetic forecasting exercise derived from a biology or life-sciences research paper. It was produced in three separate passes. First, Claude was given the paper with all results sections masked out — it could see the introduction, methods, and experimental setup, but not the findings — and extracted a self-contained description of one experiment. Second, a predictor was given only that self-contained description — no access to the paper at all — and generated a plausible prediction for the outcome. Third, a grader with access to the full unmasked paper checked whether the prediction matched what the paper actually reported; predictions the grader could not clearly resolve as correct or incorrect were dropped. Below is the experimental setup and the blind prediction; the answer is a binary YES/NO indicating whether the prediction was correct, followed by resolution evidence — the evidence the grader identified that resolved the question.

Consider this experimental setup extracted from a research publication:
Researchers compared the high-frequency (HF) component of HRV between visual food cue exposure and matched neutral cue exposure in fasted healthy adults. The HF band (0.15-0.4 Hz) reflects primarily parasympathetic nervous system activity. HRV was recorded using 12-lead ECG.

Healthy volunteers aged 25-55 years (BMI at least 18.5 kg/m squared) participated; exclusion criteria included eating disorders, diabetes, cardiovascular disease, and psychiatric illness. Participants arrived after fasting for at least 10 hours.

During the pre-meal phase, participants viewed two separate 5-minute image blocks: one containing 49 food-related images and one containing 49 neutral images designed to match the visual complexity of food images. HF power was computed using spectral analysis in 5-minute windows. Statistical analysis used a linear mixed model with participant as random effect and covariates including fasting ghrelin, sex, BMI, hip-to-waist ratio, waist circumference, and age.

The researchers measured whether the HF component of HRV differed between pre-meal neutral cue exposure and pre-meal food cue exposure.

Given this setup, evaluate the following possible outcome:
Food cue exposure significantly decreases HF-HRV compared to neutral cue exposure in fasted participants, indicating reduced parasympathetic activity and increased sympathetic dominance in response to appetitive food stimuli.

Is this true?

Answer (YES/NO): NO